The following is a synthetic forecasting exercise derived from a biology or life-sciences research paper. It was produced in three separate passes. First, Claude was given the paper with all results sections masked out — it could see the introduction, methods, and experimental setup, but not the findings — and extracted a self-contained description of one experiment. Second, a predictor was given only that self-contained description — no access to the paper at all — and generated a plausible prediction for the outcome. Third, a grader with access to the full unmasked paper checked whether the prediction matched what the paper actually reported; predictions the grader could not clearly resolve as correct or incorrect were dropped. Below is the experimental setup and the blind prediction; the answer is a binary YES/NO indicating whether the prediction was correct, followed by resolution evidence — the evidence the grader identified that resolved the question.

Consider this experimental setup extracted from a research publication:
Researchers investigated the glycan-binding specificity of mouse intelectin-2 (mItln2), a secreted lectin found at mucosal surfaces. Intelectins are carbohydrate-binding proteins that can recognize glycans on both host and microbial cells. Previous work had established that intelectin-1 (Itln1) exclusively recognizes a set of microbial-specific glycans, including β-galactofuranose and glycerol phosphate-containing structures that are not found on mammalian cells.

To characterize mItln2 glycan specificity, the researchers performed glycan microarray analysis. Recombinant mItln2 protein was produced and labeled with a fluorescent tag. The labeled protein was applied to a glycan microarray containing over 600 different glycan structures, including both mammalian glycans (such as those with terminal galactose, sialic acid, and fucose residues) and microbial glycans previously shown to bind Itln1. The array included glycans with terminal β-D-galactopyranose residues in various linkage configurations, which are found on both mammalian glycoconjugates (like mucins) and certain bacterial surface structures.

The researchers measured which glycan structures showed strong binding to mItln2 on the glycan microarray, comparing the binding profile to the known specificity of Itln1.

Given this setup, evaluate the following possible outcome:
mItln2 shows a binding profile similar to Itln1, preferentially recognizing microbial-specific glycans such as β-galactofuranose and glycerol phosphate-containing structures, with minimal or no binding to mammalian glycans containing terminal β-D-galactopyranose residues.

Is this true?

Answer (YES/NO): NO